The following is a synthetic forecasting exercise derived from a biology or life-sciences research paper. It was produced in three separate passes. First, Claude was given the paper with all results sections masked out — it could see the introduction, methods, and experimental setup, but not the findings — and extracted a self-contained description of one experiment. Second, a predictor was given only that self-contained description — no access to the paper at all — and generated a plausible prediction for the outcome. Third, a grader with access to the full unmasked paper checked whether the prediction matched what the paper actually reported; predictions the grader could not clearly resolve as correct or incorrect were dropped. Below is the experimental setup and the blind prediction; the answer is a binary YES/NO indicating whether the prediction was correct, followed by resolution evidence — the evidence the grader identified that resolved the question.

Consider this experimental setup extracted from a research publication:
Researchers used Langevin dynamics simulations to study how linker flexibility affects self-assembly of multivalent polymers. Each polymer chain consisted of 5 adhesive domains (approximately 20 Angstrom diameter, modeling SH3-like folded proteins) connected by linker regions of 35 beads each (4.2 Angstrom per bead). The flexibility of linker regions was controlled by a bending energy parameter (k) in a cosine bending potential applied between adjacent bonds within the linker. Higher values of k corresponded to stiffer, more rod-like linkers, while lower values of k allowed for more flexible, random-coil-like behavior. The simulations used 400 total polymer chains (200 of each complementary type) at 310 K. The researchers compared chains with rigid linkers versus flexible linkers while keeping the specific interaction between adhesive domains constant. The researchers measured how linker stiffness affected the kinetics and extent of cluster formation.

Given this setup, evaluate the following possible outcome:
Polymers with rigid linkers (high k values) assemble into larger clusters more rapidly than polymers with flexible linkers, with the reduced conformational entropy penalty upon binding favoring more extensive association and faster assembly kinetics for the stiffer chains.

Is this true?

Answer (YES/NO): NO